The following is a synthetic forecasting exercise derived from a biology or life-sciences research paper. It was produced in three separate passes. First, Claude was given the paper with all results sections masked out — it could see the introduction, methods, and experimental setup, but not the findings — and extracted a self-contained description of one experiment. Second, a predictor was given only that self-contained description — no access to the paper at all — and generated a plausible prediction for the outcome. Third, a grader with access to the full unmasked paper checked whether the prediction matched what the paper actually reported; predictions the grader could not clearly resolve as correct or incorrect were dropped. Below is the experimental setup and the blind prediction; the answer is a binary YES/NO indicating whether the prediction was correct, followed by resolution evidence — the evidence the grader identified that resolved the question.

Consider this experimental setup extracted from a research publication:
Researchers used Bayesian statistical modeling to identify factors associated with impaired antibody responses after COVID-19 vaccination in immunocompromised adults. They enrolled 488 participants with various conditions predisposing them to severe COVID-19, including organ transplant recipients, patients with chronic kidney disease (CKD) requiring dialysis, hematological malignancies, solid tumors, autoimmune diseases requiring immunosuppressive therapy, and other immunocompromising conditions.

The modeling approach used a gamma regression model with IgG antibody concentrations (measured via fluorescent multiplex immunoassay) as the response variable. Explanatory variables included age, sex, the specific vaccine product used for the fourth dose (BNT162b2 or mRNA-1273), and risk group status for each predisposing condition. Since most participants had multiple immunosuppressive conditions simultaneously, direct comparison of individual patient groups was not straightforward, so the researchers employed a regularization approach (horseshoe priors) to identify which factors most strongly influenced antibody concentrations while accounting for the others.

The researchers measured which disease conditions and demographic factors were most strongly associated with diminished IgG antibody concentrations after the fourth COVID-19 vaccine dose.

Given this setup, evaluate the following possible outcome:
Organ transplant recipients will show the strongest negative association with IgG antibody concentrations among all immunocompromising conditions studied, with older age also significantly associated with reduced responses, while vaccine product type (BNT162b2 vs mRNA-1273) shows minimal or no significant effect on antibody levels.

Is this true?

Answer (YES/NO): NO